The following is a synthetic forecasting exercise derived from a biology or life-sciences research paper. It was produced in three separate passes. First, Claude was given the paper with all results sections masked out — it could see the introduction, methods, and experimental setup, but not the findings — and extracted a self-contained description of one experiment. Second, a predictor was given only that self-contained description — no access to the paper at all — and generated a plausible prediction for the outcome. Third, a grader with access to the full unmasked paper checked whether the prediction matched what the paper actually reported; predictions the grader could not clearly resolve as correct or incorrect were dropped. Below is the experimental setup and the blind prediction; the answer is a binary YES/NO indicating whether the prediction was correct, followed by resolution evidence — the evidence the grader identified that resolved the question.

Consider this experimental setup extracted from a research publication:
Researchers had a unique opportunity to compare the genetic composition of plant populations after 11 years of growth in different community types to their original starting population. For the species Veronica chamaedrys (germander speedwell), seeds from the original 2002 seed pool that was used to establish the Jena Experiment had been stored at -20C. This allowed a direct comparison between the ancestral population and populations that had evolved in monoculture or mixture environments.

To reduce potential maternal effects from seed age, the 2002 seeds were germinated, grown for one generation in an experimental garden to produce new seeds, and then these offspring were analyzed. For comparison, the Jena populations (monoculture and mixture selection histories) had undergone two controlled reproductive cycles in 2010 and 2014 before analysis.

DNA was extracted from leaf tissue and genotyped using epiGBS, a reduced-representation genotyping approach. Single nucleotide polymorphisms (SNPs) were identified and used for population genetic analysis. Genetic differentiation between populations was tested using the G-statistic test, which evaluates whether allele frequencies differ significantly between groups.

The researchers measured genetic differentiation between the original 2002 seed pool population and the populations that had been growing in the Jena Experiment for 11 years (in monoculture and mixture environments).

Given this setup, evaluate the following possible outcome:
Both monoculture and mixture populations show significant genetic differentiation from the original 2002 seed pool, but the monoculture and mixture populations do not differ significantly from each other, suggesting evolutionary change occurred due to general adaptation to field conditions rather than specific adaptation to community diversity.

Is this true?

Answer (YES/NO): NO